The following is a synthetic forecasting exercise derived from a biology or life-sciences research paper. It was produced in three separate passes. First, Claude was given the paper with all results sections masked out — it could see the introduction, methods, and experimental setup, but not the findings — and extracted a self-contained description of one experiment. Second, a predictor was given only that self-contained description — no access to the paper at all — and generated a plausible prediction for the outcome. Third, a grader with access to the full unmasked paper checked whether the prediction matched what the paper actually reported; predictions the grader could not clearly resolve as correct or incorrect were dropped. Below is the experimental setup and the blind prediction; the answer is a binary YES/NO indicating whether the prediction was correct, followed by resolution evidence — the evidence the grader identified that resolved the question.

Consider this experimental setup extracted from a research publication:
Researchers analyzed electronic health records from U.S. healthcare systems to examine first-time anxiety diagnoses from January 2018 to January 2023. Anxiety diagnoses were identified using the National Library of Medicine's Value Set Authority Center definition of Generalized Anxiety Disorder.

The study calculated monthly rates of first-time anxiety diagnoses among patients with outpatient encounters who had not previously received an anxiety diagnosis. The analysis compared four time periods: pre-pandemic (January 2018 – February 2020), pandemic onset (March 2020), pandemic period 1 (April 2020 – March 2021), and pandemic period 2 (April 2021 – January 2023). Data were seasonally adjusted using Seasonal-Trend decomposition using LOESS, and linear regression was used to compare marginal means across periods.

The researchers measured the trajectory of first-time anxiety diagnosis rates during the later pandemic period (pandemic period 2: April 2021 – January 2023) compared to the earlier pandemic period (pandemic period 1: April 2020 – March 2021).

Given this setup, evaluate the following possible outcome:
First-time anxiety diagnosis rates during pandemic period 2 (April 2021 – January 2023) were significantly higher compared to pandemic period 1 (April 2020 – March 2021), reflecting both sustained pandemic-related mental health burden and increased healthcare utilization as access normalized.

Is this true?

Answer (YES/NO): NO